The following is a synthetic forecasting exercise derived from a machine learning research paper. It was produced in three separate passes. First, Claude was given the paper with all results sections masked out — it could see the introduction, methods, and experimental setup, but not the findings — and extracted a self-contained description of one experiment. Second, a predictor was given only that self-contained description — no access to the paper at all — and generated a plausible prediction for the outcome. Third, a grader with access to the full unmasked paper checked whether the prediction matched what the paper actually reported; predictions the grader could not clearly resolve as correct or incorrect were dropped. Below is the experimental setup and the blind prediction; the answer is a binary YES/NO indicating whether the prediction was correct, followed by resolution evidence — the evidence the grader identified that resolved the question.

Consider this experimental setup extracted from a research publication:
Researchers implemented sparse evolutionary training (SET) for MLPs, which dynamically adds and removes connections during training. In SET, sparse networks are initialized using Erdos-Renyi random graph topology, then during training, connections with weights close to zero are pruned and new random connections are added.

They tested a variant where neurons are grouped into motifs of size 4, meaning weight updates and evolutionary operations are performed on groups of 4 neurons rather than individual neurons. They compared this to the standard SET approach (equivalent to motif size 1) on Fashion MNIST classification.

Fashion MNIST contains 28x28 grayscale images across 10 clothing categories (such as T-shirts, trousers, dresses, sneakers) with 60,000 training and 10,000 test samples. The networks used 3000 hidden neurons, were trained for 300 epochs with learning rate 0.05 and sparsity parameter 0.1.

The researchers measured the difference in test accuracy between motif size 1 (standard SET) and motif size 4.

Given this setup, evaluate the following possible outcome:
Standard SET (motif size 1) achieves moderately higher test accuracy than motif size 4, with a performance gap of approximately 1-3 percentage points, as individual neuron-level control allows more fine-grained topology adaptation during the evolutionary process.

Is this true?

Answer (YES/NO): NO